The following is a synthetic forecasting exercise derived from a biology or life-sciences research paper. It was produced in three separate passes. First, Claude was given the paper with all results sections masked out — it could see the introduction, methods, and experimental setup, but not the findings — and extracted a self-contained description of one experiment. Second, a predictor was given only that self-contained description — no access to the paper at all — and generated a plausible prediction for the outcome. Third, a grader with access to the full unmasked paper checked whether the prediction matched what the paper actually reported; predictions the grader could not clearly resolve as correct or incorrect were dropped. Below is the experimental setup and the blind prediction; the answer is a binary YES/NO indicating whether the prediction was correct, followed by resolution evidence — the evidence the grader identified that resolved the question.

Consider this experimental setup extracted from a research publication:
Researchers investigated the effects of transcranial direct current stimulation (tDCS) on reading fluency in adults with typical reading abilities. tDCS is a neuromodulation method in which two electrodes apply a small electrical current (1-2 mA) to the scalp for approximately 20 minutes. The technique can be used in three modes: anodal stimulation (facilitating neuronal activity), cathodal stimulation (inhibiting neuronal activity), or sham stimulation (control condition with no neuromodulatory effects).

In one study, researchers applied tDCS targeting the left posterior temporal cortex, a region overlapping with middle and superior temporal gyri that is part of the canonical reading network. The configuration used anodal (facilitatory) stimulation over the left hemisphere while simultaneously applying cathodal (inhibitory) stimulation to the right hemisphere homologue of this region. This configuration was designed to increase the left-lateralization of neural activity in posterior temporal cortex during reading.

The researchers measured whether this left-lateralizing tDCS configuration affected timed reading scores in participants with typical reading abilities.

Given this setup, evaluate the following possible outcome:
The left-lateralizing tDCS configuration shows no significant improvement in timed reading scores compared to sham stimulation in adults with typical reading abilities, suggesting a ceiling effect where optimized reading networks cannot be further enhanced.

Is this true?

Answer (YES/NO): NO